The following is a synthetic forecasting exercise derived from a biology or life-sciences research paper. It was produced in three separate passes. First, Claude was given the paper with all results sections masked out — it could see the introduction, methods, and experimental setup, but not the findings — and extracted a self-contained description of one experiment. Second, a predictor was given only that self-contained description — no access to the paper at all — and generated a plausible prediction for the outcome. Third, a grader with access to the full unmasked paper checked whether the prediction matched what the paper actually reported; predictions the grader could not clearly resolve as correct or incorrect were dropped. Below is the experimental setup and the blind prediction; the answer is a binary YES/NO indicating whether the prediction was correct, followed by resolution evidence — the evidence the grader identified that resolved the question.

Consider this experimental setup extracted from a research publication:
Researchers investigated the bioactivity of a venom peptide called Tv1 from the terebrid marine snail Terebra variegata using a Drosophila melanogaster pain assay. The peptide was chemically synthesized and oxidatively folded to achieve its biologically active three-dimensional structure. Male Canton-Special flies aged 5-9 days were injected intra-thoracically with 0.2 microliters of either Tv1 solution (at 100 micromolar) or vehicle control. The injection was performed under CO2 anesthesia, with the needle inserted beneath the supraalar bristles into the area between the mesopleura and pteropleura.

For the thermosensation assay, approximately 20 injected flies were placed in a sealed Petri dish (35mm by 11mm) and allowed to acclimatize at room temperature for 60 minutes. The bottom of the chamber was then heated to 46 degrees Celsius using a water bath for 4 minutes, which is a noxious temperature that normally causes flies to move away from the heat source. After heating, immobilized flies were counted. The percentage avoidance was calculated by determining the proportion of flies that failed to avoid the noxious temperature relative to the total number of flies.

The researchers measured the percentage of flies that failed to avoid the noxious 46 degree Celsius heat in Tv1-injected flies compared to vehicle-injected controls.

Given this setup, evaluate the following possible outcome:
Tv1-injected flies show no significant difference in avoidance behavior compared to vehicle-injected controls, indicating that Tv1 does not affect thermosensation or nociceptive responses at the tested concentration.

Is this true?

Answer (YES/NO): NO